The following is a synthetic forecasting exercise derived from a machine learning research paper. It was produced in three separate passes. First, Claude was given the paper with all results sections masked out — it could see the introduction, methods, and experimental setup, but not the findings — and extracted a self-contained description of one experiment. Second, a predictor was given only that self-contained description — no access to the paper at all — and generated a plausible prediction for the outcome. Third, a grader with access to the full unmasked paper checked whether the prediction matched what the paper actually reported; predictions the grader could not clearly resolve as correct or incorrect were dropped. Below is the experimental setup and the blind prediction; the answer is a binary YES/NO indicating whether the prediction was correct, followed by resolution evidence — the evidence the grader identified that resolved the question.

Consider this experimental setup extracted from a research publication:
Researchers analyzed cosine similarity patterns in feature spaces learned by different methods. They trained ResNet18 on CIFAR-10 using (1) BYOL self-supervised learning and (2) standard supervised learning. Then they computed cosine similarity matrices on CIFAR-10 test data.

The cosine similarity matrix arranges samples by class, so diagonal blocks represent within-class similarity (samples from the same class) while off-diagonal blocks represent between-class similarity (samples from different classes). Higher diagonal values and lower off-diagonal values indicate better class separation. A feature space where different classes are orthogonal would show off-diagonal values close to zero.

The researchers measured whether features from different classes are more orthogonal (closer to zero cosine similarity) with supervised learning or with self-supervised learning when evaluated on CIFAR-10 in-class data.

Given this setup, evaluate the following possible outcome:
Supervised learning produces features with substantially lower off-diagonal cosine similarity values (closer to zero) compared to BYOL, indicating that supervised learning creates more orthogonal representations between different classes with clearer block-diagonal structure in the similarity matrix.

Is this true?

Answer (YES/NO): NO